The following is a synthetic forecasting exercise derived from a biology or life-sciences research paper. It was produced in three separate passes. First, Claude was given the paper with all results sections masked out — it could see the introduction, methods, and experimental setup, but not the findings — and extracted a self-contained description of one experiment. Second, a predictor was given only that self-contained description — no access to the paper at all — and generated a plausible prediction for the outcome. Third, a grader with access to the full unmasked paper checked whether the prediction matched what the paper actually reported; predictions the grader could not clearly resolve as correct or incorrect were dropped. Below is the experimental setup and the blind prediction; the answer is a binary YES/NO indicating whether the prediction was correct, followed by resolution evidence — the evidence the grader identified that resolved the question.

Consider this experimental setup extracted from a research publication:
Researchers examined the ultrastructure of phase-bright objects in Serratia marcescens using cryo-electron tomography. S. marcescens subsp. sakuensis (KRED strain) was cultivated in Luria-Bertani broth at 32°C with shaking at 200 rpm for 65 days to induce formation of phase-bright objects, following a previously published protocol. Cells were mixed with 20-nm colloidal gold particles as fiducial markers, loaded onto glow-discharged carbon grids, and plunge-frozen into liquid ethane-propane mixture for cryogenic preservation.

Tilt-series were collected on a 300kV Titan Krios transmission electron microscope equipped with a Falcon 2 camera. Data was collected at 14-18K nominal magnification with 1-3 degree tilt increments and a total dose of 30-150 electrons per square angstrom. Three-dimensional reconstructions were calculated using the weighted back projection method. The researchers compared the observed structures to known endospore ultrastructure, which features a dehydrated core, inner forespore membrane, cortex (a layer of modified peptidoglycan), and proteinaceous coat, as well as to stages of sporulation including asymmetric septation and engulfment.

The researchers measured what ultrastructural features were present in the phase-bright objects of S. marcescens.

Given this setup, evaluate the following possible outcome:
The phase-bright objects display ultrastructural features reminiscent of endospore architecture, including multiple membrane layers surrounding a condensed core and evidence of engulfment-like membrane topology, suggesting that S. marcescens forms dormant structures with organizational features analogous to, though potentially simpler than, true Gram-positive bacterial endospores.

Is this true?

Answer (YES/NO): NO